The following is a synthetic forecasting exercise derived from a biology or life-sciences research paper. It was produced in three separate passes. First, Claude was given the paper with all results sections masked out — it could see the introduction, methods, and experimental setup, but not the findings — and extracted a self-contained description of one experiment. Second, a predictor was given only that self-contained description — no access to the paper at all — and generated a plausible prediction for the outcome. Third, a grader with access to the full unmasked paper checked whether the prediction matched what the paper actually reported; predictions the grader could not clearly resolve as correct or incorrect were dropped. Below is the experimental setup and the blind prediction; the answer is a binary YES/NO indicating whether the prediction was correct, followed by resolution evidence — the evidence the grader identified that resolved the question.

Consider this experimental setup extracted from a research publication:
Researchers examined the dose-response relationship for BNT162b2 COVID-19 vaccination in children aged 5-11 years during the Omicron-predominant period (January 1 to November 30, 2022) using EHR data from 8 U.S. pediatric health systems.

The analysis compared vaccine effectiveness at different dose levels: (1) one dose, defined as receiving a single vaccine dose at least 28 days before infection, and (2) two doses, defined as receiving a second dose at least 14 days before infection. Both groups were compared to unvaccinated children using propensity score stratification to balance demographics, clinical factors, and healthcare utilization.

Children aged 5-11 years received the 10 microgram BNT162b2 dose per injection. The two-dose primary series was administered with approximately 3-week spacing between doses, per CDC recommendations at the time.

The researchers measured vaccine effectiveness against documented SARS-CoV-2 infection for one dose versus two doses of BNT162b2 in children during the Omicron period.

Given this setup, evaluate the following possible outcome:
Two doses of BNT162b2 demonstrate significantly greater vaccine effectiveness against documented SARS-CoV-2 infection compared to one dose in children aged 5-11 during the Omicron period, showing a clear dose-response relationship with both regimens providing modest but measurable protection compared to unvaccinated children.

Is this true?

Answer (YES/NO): NO